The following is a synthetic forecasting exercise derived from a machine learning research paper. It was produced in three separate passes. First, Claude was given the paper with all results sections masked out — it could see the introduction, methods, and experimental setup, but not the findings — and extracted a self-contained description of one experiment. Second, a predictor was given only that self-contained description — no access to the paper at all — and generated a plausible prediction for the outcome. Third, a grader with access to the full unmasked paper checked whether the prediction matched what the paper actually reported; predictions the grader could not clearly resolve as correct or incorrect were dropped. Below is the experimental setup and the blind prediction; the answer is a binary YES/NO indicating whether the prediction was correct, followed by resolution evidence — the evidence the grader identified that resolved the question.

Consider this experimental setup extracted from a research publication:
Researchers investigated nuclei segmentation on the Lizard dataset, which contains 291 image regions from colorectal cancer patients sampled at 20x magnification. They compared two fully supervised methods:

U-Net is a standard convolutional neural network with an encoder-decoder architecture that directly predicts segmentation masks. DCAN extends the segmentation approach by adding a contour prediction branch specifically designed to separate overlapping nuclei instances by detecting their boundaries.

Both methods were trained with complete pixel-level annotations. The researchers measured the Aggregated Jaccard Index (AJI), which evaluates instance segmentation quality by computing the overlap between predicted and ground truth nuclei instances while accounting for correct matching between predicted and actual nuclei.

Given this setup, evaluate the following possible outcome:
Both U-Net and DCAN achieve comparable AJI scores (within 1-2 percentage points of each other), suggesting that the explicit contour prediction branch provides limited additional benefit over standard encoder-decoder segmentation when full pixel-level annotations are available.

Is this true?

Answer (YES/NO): NO